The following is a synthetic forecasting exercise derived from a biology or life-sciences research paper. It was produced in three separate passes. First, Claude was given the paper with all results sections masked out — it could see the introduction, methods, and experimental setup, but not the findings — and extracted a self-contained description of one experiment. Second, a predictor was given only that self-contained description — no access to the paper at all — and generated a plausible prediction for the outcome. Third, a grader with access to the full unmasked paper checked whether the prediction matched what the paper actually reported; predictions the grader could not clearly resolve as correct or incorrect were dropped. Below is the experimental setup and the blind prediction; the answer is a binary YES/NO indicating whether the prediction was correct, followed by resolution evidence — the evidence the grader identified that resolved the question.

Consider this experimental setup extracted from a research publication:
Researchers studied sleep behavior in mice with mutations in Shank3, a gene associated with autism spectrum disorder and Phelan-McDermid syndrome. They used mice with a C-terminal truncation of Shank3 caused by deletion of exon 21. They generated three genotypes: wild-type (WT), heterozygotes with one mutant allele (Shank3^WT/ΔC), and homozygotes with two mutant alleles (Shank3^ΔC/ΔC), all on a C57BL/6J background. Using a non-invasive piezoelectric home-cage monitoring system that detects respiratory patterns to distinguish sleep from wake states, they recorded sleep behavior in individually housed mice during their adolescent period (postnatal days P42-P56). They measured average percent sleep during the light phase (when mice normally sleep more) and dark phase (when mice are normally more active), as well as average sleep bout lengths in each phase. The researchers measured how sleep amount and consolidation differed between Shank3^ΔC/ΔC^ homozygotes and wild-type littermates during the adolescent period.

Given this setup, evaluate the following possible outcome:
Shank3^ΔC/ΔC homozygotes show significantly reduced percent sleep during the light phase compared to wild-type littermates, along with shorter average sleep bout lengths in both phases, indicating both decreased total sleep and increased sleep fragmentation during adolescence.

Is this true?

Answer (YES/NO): NO